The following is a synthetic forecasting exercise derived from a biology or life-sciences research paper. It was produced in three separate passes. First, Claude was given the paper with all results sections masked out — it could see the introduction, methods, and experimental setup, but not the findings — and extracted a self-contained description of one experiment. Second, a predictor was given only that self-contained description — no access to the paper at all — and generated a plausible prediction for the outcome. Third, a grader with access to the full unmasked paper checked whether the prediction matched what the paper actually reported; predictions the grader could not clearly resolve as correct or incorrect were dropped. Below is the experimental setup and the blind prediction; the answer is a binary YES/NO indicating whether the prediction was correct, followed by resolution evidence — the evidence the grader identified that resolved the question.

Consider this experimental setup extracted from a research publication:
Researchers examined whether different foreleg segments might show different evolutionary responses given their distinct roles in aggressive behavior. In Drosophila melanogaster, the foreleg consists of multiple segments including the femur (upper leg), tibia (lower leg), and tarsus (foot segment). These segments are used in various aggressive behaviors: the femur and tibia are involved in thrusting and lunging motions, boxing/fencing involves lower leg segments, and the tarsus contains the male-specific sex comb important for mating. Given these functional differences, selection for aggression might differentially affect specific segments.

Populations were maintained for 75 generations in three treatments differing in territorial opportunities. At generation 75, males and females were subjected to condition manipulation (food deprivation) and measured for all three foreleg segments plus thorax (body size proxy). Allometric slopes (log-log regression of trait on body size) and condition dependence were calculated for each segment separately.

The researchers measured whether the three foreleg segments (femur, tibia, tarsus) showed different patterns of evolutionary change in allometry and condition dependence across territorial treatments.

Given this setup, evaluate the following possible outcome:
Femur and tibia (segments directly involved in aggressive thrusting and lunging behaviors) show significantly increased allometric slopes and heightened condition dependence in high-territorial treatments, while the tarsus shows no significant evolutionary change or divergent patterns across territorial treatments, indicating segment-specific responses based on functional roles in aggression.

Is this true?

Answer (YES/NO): NO